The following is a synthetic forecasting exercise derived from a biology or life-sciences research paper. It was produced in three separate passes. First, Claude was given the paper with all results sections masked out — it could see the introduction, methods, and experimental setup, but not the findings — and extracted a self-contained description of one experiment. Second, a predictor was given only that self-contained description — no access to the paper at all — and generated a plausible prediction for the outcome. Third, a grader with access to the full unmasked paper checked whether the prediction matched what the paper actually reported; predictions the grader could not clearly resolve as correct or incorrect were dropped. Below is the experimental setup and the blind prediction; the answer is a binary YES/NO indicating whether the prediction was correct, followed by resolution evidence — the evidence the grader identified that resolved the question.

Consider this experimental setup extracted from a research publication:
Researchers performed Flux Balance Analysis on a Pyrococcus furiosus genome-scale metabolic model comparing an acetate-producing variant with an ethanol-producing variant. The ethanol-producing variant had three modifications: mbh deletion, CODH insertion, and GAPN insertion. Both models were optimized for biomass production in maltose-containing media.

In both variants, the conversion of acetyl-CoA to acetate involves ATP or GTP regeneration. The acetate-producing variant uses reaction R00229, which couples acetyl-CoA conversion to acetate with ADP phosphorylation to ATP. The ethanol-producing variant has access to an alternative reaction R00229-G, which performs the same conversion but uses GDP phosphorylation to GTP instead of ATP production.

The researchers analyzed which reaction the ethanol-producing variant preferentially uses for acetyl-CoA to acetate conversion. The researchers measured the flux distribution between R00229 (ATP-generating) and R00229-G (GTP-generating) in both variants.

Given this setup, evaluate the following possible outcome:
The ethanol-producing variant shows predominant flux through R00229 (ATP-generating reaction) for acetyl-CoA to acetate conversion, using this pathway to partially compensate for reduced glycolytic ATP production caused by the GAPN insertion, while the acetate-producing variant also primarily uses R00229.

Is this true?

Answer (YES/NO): NO